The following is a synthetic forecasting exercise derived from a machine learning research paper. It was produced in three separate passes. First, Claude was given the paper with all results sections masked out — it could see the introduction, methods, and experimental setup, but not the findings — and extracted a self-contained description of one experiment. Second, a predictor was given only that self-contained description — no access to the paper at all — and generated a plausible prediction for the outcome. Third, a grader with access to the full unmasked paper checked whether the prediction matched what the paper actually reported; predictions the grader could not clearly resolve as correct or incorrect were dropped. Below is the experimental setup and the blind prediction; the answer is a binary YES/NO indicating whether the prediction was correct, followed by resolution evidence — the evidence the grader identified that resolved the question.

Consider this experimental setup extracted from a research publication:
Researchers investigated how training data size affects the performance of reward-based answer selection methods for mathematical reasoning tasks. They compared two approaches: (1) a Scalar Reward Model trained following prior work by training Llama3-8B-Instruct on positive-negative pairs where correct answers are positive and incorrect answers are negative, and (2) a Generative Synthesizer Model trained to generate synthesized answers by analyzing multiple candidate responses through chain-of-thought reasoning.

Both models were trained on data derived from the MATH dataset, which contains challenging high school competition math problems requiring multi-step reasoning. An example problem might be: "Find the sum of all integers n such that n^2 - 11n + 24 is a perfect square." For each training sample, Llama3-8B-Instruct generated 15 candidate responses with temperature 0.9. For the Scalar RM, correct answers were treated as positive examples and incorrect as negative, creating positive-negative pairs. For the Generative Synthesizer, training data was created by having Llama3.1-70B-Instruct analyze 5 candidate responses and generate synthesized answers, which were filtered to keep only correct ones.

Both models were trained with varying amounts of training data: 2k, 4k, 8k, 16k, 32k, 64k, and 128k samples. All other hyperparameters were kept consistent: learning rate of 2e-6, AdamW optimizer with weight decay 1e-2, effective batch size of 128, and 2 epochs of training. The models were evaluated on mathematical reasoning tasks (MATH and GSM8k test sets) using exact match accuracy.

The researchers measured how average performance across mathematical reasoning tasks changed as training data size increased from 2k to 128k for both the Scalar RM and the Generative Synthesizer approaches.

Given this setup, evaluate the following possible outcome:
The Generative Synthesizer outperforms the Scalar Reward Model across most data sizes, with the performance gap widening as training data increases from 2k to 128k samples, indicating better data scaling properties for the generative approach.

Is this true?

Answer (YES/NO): YES